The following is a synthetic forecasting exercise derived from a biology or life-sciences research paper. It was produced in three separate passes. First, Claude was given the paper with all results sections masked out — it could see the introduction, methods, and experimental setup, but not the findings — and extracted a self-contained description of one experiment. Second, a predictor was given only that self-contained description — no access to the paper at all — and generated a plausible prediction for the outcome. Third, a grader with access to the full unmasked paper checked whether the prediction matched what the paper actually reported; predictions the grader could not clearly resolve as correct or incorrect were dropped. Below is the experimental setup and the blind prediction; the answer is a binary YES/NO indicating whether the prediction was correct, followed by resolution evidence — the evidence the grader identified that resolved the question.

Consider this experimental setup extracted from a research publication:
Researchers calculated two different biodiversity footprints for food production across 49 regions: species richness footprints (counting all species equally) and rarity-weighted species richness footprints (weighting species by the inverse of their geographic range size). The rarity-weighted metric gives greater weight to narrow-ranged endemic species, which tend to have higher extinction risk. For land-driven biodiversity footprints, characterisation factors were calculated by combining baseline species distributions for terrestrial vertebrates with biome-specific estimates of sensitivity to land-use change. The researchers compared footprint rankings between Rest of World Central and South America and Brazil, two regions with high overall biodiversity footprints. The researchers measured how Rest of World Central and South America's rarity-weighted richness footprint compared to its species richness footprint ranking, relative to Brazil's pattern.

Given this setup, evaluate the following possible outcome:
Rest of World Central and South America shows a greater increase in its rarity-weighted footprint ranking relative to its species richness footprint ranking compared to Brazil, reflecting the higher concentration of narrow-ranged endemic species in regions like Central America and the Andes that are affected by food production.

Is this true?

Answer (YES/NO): YES